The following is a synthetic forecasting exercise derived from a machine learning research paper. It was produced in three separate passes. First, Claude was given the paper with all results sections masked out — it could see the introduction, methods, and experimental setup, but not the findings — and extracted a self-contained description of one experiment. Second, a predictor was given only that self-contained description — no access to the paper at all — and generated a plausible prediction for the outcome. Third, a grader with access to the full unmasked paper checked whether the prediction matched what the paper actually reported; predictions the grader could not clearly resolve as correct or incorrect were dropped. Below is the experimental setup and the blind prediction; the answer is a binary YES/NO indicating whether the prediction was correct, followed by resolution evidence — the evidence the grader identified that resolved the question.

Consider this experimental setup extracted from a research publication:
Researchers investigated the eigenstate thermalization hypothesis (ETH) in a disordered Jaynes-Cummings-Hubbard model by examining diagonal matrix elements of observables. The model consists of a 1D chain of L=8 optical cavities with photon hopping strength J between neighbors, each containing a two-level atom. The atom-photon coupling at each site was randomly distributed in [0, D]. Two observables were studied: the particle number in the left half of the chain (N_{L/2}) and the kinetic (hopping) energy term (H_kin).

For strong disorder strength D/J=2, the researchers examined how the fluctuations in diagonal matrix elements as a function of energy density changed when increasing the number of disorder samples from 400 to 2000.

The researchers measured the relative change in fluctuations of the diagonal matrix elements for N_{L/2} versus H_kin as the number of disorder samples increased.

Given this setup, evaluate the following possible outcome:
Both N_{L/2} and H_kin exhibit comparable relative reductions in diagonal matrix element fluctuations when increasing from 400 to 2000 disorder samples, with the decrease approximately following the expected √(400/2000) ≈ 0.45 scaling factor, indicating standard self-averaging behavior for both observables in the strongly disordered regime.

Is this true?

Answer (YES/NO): NO